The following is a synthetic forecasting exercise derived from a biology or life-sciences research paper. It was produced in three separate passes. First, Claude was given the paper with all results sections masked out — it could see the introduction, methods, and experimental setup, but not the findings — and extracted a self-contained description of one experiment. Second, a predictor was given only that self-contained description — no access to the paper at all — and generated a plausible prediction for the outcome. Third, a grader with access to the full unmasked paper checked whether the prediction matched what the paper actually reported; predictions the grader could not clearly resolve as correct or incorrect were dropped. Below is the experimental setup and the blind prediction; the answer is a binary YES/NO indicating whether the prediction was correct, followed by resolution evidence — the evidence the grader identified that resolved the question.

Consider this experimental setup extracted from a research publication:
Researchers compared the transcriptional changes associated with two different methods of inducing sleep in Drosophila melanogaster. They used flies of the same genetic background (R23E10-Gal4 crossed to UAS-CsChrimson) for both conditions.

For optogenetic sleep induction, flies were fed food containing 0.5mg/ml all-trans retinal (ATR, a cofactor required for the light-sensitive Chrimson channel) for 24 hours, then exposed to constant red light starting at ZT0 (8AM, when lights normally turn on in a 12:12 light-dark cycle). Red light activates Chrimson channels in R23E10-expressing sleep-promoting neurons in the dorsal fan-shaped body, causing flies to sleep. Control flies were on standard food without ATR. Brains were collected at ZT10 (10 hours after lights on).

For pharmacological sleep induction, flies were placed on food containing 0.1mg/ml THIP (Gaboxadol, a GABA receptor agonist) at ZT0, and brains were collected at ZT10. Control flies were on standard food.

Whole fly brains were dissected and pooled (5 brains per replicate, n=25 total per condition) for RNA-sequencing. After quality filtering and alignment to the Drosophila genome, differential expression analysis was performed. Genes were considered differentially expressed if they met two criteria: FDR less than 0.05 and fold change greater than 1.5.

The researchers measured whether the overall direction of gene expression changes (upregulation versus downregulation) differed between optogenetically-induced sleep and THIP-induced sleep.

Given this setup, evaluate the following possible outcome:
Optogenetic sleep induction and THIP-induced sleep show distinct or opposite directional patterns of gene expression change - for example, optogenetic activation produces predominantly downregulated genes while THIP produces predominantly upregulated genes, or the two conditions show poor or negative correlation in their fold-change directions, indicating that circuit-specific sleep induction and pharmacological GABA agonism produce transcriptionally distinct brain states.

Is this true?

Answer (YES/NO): YES